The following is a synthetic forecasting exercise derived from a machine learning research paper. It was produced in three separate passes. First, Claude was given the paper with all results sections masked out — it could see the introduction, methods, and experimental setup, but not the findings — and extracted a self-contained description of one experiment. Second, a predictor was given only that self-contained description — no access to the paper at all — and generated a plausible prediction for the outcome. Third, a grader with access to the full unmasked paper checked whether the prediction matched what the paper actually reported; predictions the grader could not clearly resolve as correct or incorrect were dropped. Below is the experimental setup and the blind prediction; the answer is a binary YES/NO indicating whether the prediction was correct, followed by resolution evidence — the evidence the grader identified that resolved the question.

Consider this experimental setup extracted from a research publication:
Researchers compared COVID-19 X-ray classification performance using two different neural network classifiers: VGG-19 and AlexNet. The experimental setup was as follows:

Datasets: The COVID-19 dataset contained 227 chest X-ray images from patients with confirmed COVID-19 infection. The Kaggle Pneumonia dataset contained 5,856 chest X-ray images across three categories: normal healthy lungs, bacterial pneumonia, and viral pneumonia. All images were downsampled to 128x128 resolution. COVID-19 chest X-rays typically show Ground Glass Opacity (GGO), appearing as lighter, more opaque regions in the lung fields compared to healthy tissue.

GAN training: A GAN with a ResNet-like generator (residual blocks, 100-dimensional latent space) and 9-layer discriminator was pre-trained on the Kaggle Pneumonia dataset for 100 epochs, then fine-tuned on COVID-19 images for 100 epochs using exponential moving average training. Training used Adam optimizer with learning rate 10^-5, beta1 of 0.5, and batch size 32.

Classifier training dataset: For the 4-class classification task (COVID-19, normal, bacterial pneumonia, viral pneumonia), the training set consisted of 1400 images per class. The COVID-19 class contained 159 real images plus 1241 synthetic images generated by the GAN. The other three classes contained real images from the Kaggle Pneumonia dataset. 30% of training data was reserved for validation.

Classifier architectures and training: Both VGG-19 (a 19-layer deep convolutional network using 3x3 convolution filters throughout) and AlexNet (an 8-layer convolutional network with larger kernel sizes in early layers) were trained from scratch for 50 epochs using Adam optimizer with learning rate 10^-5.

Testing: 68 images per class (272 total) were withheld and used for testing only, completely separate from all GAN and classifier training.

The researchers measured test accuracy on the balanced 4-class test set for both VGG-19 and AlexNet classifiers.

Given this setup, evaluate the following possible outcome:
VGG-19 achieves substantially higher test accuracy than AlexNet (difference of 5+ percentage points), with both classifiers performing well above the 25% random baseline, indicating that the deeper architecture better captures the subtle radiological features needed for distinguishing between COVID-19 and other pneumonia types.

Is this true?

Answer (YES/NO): NO